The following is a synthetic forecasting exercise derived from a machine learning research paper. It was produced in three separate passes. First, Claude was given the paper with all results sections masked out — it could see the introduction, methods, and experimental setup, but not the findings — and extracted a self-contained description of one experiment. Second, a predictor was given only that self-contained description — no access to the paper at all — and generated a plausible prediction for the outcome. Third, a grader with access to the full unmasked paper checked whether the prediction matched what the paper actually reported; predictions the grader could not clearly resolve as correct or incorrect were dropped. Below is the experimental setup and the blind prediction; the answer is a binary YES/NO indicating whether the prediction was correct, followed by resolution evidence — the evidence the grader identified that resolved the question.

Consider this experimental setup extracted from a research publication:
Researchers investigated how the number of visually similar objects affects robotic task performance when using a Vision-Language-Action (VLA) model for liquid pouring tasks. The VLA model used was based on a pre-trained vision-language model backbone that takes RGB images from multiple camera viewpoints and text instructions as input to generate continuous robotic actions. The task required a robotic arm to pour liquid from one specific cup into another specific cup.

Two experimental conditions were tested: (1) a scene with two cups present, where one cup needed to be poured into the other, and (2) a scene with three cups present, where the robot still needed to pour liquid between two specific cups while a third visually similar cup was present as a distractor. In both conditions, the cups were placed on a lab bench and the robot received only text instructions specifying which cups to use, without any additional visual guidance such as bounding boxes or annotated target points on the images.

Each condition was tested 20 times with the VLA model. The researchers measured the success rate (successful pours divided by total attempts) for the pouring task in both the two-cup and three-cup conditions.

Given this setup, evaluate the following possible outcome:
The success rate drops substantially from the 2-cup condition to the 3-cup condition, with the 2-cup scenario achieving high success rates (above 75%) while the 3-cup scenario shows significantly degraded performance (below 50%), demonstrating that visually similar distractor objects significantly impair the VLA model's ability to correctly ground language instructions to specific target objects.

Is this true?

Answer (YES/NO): YES